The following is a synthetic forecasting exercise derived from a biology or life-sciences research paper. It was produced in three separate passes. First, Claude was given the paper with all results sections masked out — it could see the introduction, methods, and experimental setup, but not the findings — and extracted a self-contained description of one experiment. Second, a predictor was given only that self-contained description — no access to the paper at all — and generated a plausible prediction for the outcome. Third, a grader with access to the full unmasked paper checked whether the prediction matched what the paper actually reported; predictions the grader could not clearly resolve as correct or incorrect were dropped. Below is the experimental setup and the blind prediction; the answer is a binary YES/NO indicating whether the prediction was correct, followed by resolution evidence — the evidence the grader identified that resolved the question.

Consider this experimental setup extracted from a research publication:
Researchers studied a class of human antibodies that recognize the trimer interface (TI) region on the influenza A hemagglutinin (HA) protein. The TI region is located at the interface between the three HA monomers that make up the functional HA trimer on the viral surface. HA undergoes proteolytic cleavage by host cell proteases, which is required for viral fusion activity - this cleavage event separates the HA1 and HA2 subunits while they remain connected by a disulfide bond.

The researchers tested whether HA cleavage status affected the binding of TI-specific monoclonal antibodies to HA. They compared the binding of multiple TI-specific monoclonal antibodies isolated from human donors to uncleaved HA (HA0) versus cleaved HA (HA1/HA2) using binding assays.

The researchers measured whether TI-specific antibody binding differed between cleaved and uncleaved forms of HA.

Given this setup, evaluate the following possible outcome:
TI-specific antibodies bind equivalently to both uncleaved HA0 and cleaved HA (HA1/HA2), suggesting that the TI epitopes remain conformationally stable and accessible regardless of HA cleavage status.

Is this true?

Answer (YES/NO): NO